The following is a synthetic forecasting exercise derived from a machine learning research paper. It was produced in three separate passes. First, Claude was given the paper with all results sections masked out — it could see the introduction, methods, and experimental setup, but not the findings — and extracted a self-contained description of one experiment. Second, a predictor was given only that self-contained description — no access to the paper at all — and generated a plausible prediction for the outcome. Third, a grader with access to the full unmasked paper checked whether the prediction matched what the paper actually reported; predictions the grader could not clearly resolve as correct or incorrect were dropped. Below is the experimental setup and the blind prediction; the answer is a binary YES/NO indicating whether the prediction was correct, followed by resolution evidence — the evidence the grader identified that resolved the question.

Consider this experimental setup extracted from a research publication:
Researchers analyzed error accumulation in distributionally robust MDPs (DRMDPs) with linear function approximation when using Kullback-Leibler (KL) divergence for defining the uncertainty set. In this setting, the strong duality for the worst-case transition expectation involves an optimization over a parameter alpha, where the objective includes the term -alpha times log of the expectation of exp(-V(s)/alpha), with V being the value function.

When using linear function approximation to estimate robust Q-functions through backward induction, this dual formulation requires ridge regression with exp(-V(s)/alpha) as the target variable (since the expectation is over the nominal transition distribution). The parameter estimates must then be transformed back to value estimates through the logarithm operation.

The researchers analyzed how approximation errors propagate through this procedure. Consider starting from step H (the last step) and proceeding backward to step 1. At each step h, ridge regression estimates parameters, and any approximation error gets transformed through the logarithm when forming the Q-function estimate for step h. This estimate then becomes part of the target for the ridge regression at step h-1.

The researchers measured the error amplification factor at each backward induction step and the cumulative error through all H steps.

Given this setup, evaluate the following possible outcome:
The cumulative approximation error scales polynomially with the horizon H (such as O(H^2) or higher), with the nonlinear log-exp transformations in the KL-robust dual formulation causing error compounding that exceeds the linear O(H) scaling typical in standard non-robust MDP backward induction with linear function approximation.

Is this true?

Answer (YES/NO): NO